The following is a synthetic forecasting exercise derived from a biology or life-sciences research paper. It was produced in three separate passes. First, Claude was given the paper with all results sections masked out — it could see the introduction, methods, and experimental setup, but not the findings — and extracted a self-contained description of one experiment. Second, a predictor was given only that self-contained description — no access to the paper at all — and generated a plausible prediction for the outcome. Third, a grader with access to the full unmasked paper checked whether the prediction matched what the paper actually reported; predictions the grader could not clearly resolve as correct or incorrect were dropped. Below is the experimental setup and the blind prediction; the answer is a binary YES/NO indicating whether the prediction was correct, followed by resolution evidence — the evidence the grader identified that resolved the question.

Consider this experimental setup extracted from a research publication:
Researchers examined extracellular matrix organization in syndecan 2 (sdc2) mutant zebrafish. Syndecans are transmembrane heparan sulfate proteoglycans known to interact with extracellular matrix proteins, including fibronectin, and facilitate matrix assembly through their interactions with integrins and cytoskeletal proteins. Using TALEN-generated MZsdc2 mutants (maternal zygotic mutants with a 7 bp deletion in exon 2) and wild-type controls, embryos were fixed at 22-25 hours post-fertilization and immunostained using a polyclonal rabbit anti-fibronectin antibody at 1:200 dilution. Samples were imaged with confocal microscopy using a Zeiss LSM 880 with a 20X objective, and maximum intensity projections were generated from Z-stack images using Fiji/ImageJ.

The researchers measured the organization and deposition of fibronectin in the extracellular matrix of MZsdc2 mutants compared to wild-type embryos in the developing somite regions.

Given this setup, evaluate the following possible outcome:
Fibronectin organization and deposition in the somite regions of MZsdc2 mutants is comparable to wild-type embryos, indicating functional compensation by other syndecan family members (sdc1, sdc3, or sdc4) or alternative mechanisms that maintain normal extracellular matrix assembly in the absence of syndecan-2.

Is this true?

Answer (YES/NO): NO